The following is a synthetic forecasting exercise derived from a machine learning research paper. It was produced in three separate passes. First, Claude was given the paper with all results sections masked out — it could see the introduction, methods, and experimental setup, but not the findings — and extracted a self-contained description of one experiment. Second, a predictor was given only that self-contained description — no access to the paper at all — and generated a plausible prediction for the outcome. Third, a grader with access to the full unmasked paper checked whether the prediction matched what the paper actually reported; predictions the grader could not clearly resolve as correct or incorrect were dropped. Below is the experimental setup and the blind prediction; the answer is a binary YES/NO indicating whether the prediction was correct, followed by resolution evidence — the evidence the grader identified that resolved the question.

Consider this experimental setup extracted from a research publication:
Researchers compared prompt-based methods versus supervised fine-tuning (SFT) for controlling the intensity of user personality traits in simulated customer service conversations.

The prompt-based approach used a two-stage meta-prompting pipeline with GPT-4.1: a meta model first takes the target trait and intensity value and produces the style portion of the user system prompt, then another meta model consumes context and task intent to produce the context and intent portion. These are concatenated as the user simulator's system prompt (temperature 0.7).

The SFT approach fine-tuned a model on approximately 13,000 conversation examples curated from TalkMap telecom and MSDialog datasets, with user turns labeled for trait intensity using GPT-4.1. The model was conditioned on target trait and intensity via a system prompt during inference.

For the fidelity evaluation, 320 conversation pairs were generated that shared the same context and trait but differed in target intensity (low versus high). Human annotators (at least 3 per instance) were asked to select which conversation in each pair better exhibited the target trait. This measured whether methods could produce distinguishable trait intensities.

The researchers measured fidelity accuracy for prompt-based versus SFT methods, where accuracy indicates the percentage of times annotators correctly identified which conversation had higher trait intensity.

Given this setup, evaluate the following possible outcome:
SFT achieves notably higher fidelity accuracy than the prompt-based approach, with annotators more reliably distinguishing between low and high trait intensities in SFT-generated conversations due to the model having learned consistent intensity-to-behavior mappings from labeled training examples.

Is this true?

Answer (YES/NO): YES